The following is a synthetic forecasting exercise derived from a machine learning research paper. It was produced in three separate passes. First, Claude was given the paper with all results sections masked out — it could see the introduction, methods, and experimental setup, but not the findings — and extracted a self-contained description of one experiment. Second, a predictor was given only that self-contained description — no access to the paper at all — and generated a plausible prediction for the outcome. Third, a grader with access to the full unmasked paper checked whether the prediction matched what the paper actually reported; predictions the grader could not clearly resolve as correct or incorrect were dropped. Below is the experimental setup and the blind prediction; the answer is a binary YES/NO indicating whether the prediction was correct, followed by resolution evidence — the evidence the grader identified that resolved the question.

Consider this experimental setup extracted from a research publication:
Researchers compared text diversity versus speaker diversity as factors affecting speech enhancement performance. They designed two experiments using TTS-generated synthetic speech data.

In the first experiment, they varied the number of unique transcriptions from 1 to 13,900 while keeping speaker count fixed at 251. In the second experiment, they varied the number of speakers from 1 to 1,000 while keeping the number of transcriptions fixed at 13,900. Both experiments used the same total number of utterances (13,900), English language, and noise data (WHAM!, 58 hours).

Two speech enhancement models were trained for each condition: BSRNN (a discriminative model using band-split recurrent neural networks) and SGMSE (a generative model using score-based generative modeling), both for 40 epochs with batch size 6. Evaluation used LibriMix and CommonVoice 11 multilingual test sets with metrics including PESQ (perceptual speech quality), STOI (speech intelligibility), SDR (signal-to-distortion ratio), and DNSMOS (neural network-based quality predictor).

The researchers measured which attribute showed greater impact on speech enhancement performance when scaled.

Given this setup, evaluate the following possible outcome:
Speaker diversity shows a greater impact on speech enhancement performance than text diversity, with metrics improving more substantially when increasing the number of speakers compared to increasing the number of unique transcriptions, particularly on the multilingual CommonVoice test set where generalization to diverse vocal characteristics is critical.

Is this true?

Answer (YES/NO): NO